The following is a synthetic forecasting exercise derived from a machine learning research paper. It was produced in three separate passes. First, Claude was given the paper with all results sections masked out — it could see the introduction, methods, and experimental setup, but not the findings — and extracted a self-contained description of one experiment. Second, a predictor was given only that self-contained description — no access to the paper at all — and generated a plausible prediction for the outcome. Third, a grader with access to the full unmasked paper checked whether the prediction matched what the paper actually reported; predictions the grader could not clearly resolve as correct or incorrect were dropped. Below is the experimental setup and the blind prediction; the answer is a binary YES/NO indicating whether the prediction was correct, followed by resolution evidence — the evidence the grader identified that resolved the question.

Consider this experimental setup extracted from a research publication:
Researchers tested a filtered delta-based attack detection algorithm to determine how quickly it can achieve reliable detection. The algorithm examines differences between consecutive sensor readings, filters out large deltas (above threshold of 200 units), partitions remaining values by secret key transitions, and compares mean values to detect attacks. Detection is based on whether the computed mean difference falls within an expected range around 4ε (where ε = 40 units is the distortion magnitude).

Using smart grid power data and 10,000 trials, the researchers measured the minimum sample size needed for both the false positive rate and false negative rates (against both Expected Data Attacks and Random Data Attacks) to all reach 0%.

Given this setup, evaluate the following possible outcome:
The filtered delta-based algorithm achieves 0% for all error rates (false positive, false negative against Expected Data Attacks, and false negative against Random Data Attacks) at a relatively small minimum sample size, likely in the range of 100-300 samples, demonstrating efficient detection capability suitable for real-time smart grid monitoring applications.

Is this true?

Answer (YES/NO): YES